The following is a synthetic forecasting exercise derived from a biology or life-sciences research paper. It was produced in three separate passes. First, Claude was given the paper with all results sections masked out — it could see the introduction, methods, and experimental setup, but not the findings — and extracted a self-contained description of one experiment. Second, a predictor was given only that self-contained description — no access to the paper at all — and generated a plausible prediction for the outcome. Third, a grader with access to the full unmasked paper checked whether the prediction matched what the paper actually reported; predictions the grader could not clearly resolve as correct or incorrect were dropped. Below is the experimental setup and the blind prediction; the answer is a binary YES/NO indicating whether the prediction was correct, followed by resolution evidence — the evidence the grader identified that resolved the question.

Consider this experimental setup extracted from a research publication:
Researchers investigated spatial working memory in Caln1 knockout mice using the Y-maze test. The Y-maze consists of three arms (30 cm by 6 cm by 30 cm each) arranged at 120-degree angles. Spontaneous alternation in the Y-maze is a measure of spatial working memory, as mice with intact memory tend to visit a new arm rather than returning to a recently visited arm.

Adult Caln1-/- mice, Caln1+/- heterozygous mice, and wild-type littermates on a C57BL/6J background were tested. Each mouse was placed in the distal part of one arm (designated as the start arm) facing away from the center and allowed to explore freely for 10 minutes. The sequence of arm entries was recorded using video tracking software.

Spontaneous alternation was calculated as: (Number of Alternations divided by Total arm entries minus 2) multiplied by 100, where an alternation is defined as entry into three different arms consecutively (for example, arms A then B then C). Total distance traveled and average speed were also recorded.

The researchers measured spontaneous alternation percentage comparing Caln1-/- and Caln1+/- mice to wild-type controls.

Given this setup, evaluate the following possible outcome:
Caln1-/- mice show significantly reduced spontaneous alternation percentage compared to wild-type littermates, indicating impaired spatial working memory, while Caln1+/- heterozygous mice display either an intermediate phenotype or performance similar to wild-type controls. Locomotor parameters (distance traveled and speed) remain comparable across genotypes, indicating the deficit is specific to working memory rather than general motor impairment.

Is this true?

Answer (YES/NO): NO